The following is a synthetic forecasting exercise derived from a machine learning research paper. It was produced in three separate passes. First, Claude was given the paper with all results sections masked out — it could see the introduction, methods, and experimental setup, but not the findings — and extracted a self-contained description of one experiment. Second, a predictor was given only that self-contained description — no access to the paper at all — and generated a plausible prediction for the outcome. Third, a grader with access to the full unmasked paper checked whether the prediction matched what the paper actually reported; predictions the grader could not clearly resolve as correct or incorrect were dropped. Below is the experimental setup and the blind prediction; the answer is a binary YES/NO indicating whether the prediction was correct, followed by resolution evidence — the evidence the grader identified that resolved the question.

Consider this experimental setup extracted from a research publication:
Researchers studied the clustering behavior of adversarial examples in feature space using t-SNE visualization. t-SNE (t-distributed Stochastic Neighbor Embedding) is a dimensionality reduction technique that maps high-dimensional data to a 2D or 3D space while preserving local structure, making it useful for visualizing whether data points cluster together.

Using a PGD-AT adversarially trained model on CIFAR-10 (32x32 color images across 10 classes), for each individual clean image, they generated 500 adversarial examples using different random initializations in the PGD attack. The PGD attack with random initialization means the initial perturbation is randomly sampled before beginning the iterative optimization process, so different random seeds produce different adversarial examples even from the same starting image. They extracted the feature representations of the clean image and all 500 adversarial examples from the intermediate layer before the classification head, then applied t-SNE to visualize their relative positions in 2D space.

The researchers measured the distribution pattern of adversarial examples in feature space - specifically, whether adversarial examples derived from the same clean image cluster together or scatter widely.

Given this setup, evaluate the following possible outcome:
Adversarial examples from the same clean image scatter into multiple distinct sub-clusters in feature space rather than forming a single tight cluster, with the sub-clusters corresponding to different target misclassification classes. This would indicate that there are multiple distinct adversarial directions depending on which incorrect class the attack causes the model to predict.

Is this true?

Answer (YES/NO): NO